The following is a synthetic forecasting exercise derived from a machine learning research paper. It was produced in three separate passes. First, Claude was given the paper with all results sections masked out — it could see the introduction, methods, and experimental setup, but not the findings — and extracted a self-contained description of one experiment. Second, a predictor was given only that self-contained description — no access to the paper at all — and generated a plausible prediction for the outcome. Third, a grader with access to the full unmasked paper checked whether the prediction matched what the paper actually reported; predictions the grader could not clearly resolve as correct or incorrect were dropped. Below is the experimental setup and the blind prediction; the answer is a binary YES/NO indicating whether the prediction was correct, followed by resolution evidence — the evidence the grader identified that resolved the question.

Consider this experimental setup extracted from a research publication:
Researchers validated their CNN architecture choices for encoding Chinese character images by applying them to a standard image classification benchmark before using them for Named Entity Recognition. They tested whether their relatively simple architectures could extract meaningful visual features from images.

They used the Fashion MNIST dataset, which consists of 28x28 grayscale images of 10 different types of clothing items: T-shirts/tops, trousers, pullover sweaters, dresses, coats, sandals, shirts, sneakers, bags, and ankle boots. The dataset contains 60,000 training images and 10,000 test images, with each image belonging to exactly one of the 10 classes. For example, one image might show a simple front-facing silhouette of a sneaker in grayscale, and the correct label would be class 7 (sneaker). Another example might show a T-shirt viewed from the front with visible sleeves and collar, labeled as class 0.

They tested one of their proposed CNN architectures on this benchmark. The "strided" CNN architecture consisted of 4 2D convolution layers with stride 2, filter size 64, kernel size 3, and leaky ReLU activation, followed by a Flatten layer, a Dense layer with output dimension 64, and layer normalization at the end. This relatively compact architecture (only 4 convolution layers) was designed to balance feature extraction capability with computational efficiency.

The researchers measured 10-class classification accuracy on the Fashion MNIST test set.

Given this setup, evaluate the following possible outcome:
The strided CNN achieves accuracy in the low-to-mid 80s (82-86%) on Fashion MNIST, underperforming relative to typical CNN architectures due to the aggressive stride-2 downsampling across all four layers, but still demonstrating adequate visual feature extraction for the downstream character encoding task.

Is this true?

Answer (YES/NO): NO